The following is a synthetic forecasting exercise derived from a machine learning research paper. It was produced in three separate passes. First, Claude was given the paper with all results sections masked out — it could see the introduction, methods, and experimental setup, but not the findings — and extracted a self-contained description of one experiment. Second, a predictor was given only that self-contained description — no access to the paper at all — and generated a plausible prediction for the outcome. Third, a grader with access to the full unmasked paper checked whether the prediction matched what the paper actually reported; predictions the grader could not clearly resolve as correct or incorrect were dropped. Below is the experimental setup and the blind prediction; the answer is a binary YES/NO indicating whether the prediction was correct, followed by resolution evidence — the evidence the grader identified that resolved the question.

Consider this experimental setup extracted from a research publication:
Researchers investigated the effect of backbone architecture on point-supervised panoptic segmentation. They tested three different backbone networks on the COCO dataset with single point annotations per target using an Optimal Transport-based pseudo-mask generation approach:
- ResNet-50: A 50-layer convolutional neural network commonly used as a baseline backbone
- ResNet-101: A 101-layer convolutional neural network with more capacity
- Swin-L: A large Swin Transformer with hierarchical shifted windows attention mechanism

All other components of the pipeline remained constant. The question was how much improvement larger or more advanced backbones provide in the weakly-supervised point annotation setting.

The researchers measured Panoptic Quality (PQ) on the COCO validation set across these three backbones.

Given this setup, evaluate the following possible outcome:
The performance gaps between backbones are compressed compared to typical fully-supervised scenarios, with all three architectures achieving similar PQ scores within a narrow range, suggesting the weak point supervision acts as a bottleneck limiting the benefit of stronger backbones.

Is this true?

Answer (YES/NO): NO